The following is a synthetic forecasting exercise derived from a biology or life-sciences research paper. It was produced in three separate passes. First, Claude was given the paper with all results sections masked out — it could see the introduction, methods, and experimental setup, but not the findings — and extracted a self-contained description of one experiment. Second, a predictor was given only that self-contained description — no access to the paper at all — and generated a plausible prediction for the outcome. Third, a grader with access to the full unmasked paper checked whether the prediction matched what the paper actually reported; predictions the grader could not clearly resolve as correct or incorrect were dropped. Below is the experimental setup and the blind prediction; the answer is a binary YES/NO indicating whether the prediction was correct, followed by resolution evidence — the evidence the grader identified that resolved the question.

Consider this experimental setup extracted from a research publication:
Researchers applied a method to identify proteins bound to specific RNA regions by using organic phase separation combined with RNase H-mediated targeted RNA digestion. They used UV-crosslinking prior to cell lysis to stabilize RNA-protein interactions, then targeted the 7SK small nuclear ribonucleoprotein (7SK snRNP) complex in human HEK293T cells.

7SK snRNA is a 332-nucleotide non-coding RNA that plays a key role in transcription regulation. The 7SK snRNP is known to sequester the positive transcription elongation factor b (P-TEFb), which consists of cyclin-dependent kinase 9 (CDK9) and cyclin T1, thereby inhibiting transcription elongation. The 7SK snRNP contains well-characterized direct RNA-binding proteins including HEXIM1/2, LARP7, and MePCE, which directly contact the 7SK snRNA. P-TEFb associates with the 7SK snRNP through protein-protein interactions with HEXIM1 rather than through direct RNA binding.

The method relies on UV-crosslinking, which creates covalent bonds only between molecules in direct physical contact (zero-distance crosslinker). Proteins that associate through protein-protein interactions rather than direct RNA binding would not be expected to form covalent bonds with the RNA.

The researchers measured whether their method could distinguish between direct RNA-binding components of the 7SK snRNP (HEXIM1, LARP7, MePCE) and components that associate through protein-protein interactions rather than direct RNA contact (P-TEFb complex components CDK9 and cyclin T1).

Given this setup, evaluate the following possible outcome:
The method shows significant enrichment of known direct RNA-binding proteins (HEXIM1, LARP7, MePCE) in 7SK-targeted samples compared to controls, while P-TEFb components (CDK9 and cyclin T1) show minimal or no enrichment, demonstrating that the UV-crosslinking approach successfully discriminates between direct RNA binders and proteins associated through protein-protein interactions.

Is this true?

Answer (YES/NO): NO